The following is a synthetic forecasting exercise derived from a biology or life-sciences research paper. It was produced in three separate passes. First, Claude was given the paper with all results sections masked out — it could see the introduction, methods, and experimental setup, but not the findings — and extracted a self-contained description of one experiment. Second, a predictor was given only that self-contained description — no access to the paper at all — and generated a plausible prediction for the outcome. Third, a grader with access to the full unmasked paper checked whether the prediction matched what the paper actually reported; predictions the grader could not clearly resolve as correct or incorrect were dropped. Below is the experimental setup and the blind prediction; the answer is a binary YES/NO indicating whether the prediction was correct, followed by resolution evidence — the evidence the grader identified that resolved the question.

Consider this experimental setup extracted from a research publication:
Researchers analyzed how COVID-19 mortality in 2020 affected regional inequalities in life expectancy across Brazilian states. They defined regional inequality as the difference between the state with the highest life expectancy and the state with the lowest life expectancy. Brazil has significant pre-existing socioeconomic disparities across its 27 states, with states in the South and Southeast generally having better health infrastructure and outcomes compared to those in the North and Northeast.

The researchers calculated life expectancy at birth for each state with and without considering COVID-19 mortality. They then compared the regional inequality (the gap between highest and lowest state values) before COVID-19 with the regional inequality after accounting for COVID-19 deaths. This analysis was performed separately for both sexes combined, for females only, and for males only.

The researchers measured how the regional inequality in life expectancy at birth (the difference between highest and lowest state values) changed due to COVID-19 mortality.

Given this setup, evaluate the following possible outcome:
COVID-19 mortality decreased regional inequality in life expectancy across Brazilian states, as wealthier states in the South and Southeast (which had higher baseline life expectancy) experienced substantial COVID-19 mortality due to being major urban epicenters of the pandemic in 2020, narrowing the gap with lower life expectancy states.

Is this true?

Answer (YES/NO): NO